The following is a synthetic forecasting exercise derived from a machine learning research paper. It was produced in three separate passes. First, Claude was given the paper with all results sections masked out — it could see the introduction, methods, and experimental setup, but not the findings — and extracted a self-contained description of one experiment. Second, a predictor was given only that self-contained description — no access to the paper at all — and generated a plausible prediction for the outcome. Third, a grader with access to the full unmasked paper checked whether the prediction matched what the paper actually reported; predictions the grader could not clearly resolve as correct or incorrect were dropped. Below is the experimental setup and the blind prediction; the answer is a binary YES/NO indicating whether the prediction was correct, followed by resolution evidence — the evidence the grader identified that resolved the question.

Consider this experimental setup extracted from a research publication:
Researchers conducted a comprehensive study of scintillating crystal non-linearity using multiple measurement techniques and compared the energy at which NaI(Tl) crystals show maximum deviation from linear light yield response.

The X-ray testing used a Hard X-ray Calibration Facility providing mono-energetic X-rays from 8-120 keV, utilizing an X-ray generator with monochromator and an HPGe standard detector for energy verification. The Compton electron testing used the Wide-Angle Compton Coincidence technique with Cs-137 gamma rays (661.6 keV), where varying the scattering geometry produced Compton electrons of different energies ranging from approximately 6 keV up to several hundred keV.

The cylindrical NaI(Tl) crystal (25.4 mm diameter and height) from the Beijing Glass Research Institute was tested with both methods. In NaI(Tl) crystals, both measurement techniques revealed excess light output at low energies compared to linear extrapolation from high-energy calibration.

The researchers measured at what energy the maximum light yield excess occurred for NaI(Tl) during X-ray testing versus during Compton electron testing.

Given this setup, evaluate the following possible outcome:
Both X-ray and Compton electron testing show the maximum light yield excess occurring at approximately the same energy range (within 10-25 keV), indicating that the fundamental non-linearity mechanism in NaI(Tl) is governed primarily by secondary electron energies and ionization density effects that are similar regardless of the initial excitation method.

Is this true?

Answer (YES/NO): NO